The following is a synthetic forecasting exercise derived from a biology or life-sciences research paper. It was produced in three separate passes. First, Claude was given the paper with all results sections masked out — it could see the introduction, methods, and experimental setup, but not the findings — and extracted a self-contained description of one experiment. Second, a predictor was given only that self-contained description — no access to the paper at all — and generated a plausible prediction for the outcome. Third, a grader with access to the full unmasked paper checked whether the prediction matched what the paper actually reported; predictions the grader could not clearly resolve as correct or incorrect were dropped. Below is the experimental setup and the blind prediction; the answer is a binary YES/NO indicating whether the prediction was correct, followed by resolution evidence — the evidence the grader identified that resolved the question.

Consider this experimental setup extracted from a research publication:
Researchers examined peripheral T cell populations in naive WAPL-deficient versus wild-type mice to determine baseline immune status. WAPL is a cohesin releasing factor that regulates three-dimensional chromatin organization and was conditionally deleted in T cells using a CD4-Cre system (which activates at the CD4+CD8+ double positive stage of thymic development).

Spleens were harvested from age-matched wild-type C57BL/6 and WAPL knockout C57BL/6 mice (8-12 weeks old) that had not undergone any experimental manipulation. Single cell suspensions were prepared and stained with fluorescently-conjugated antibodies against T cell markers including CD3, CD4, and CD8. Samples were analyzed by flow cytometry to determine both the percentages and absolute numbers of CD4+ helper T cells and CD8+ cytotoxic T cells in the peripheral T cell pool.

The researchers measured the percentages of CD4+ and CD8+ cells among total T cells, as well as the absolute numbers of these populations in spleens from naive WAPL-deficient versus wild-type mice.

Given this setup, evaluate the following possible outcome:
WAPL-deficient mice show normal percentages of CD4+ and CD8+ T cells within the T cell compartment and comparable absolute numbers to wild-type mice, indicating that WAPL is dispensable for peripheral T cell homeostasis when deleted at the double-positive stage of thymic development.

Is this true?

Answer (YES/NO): NO